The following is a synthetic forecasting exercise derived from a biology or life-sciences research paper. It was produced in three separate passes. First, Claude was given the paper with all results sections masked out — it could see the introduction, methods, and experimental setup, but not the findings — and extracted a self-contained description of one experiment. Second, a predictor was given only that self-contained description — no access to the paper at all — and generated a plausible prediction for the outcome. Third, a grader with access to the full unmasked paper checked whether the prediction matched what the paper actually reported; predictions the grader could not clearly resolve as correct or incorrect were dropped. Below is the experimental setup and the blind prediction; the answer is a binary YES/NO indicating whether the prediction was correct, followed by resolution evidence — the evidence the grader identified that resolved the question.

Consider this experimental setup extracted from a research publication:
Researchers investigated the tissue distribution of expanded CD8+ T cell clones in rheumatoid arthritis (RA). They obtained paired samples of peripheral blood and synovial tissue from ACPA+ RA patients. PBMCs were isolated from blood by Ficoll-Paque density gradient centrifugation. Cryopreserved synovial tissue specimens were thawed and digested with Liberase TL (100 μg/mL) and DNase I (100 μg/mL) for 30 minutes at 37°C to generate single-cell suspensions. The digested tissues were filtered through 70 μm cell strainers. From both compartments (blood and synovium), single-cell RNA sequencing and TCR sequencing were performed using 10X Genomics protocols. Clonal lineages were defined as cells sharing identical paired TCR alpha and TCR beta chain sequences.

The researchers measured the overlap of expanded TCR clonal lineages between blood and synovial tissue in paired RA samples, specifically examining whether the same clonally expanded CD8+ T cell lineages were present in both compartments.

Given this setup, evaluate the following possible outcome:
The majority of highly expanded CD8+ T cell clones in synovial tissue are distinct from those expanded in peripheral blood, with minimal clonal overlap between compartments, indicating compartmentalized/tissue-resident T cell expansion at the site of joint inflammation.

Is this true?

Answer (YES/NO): NO